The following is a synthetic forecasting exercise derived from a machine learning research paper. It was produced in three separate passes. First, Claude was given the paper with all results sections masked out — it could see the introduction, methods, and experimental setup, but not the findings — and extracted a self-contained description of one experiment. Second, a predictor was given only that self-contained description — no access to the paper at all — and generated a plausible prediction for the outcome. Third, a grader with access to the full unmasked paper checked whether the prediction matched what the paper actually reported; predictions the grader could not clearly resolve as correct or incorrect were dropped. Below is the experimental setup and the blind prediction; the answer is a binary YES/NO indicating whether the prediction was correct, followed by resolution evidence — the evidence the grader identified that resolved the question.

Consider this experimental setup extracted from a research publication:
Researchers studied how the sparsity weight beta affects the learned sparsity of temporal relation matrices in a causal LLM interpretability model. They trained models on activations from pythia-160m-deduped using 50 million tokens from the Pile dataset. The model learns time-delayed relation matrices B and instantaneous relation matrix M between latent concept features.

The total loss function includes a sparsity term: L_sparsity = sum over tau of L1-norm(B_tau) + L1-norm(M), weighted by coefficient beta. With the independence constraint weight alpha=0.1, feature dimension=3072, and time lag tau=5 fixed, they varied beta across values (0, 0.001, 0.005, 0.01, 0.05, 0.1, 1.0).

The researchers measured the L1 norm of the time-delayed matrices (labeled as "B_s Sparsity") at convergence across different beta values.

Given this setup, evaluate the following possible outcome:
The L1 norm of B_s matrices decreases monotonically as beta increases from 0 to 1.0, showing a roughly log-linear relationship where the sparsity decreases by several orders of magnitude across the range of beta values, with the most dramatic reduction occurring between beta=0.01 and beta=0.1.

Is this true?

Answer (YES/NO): NO